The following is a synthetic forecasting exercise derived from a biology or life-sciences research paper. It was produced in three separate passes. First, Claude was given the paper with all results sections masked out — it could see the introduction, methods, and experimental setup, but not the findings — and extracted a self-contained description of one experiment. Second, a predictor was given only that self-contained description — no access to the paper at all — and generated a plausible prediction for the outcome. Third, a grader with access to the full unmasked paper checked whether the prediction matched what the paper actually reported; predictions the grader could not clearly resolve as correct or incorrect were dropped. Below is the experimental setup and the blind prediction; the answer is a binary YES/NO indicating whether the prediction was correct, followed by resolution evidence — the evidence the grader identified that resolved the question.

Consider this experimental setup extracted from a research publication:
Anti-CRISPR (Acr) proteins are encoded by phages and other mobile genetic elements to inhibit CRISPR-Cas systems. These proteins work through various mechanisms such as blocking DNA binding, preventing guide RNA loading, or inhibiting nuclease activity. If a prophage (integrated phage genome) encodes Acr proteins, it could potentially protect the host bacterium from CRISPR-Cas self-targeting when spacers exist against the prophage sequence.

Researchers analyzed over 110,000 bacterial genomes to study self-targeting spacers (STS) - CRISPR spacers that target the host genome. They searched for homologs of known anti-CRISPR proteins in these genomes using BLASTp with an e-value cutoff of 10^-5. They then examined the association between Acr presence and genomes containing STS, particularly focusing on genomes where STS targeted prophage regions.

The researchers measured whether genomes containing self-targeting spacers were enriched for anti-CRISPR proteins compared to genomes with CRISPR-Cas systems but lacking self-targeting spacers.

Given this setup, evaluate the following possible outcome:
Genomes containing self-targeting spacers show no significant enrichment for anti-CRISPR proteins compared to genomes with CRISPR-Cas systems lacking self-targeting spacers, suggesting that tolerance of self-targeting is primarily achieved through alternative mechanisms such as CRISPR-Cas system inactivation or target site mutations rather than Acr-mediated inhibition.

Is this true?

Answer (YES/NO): NO